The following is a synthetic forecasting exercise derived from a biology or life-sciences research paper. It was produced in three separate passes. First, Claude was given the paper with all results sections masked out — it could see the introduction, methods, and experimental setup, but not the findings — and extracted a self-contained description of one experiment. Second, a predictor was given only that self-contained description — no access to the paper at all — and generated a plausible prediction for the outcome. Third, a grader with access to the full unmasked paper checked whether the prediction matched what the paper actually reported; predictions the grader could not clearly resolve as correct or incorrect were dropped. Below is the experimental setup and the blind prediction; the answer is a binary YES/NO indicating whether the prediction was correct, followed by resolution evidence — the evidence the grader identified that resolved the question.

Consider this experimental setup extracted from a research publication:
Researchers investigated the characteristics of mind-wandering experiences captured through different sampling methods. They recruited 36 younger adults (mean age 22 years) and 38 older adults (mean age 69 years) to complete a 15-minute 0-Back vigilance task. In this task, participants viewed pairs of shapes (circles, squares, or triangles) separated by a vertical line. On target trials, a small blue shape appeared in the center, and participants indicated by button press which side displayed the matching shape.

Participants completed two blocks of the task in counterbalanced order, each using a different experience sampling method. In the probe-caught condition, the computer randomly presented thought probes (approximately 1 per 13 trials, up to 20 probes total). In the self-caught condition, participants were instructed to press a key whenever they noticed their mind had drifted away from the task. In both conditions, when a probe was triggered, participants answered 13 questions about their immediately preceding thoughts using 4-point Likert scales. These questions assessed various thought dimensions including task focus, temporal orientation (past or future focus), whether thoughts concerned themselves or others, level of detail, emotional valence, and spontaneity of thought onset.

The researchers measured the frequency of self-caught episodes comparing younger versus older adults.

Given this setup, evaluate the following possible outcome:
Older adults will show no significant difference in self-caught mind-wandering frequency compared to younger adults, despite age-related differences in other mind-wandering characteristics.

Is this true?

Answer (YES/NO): NO